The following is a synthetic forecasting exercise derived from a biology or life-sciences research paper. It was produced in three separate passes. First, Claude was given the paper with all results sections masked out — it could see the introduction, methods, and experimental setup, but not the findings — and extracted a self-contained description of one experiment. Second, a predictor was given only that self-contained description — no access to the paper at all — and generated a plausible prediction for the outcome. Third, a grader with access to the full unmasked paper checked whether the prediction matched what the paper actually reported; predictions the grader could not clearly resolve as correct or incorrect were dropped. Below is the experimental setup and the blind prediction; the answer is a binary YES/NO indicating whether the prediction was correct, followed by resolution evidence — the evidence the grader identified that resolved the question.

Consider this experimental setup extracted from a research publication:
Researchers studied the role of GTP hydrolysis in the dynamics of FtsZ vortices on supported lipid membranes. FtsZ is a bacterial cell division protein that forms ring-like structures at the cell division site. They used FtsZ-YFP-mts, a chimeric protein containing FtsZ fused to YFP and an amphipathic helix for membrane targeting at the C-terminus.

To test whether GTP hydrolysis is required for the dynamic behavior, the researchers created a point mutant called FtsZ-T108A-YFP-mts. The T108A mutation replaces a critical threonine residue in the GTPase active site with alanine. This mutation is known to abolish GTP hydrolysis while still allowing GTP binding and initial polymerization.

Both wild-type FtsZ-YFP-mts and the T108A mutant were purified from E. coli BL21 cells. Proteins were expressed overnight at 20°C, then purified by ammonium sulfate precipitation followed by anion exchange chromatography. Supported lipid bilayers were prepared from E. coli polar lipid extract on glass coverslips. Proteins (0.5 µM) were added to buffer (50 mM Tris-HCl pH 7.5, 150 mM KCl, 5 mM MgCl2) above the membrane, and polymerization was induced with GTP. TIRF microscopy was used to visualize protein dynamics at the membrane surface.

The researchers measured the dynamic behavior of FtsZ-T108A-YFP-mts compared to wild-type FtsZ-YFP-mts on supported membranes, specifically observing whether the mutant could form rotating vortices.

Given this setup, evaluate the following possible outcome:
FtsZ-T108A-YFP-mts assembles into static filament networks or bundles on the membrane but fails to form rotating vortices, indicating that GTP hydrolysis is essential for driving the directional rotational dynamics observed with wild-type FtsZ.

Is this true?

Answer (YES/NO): NO